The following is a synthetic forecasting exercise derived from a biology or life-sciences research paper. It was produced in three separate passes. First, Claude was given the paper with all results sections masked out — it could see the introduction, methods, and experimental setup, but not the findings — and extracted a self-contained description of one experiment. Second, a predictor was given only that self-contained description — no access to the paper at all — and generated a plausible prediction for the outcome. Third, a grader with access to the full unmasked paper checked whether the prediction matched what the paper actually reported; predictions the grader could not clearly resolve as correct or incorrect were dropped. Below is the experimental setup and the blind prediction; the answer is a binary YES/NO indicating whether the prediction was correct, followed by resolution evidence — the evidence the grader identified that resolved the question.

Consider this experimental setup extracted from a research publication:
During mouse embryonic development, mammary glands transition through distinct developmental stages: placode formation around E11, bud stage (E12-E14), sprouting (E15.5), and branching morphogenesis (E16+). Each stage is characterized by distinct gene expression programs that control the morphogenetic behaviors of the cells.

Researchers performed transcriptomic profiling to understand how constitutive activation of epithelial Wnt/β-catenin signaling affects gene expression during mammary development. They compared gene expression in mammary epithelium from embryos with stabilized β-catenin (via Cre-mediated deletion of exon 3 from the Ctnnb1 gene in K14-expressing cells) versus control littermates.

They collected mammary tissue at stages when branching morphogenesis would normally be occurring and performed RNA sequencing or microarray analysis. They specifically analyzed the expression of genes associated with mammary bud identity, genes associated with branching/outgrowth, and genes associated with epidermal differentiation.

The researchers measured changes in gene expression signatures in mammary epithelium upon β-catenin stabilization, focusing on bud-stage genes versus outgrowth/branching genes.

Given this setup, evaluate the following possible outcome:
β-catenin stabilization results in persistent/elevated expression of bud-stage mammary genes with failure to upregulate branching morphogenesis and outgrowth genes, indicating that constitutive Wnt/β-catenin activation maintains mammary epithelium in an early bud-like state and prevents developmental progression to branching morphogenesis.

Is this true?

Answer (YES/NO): NO